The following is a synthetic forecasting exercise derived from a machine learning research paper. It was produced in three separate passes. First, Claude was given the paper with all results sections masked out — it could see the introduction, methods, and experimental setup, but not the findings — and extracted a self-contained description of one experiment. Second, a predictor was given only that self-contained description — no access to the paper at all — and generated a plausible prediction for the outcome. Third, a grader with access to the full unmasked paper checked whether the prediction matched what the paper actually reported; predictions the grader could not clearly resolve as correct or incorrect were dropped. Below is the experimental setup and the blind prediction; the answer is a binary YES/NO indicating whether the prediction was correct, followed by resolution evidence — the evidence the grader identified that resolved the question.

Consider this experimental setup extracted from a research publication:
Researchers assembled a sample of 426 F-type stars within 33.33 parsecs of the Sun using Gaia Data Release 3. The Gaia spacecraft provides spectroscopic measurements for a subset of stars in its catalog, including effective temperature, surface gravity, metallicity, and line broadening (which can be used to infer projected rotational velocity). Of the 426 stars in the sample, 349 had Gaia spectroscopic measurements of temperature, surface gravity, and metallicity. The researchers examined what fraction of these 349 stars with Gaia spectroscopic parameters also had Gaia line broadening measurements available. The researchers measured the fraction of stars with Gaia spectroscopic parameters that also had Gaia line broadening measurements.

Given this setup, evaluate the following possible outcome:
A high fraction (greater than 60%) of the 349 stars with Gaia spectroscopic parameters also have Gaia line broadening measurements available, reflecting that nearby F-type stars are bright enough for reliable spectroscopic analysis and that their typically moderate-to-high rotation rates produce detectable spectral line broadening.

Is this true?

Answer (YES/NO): YES